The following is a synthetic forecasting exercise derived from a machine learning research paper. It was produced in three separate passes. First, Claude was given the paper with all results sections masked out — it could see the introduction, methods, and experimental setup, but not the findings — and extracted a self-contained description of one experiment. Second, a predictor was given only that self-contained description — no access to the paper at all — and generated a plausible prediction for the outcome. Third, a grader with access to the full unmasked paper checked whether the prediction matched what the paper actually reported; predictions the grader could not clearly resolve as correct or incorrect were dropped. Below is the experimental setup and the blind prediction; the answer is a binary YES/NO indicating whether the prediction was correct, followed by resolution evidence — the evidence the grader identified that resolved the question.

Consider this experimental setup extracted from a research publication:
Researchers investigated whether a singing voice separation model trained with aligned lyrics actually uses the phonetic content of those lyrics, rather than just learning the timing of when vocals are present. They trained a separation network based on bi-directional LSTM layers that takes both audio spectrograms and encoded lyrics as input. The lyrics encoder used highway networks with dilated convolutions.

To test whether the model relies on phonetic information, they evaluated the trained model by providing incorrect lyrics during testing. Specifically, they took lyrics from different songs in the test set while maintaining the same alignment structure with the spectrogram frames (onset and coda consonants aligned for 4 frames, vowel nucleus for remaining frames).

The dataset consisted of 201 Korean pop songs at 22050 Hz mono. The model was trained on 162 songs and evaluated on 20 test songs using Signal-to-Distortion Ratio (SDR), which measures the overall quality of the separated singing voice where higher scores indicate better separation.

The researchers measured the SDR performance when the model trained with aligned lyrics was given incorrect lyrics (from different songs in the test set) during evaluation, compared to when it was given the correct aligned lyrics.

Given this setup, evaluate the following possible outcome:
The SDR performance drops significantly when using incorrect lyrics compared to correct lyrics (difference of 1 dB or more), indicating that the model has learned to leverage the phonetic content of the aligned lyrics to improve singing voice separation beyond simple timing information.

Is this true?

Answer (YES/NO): YES